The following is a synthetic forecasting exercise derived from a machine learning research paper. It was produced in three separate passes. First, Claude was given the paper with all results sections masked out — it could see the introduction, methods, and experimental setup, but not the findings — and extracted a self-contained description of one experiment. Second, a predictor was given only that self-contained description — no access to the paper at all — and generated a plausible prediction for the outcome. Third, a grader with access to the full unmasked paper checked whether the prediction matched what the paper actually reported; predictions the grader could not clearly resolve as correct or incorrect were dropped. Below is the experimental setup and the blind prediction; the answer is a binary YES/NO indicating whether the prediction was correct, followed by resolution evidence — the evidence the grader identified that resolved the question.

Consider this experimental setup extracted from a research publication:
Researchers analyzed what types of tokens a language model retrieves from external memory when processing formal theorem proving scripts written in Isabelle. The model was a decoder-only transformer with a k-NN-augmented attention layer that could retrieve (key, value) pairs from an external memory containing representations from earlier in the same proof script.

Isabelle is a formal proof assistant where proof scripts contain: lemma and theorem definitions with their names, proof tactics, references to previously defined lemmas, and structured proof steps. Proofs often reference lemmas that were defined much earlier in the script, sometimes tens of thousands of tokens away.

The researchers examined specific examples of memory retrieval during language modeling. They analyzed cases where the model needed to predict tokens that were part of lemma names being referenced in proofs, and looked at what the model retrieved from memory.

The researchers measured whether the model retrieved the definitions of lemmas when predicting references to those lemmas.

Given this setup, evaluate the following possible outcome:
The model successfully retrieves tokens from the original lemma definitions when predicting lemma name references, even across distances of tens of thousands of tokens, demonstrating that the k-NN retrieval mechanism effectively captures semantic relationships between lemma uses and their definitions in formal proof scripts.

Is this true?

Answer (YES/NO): YES